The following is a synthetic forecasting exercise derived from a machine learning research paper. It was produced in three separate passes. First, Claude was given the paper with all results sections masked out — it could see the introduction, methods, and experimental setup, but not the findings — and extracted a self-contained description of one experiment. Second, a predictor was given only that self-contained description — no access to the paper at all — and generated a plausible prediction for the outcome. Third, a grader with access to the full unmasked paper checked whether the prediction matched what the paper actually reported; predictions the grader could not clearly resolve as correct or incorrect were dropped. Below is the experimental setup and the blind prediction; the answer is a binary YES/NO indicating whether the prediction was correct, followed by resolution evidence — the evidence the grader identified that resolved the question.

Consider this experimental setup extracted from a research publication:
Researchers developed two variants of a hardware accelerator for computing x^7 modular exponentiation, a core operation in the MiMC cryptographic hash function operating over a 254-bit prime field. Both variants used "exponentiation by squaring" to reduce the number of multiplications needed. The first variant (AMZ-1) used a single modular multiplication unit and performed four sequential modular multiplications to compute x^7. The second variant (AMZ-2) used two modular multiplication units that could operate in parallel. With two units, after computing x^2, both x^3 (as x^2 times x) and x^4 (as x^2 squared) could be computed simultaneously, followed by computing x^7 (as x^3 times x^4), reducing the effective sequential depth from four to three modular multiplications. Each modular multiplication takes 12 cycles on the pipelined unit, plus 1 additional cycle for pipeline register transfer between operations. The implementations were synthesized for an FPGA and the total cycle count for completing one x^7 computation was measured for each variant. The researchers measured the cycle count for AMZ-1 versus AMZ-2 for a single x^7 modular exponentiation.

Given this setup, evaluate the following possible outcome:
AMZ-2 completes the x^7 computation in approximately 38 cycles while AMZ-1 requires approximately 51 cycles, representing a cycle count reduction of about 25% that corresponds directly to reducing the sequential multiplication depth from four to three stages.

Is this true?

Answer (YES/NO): NO